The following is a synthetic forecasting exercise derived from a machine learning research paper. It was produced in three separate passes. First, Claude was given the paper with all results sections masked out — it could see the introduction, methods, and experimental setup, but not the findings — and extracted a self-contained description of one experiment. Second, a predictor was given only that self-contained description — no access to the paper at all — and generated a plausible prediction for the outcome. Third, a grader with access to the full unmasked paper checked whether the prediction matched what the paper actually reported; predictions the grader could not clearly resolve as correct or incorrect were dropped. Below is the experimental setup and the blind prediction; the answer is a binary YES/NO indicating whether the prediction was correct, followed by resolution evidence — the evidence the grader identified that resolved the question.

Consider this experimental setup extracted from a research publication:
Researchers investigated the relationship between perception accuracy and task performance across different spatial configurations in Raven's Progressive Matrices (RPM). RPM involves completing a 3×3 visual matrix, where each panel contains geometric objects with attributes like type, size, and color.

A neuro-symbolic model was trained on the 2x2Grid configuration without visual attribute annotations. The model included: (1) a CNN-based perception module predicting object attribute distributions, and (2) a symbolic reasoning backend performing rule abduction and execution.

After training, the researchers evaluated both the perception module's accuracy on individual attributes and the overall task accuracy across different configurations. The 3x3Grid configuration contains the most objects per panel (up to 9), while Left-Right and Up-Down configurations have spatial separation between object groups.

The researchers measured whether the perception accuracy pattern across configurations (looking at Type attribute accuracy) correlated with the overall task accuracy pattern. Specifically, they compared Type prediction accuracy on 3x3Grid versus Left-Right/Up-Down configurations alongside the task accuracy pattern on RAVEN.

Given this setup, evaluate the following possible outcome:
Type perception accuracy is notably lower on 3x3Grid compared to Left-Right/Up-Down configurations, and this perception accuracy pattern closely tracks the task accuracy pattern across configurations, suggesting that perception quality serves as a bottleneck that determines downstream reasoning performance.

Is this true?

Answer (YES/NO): YES